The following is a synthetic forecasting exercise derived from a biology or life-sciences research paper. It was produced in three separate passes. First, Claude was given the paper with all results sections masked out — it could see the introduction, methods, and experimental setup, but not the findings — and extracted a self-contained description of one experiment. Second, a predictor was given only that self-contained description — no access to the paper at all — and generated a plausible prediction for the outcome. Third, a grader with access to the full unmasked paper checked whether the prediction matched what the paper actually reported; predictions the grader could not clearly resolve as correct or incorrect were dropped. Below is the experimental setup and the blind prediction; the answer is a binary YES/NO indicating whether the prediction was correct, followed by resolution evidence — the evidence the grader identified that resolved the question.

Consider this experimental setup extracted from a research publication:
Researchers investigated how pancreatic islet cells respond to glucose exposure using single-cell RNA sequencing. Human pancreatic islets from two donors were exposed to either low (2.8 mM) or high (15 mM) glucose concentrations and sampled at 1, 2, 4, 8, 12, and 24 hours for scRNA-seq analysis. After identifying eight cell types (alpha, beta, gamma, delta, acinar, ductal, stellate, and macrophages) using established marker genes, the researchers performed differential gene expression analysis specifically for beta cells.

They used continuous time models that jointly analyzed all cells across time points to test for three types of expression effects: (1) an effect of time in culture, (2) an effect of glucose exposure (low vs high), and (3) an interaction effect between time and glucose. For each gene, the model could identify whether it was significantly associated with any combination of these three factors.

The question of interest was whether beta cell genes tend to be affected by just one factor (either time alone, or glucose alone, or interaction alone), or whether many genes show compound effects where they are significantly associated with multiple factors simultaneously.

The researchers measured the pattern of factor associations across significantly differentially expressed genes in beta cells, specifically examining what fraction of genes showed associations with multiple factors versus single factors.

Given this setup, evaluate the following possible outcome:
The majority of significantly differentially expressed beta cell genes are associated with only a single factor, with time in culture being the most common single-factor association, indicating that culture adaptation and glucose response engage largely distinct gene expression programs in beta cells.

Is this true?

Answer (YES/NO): NO